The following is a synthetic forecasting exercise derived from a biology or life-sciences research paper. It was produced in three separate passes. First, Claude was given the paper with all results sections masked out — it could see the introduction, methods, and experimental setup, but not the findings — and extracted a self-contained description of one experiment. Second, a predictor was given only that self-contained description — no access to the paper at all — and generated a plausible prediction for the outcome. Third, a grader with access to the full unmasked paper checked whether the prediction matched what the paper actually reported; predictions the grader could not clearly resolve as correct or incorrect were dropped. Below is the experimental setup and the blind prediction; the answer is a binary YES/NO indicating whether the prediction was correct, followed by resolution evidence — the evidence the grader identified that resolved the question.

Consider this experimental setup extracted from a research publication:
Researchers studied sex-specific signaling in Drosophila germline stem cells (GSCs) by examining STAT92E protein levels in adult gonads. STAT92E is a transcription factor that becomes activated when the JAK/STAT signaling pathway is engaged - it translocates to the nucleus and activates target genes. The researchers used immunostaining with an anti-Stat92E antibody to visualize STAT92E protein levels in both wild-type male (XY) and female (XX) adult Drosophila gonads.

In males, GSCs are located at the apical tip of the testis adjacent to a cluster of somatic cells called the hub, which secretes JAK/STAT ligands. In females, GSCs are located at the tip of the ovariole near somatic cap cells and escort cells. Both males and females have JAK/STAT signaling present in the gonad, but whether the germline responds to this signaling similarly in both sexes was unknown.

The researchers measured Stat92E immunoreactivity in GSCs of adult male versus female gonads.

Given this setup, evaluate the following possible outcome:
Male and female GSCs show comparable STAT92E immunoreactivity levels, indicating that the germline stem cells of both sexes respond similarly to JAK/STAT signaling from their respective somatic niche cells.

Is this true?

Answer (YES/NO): NO